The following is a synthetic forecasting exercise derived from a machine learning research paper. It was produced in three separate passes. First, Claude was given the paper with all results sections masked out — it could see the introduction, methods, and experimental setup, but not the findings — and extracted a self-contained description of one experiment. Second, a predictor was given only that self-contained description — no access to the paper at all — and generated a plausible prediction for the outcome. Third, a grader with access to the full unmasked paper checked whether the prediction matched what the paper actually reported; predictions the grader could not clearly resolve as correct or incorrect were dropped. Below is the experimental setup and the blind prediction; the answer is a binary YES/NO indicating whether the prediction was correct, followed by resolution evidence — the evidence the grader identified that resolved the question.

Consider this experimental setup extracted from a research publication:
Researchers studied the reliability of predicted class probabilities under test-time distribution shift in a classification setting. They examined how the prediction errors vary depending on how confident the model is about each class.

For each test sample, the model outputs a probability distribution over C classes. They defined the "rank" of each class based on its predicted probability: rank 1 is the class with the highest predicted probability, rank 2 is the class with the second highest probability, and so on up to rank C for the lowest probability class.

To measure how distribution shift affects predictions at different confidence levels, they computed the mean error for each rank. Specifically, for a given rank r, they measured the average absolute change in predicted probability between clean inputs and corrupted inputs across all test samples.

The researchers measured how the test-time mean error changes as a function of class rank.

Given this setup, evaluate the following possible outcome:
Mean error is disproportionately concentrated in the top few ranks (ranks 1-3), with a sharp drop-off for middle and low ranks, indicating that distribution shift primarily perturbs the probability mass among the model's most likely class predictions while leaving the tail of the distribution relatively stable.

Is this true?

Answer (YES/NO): NO